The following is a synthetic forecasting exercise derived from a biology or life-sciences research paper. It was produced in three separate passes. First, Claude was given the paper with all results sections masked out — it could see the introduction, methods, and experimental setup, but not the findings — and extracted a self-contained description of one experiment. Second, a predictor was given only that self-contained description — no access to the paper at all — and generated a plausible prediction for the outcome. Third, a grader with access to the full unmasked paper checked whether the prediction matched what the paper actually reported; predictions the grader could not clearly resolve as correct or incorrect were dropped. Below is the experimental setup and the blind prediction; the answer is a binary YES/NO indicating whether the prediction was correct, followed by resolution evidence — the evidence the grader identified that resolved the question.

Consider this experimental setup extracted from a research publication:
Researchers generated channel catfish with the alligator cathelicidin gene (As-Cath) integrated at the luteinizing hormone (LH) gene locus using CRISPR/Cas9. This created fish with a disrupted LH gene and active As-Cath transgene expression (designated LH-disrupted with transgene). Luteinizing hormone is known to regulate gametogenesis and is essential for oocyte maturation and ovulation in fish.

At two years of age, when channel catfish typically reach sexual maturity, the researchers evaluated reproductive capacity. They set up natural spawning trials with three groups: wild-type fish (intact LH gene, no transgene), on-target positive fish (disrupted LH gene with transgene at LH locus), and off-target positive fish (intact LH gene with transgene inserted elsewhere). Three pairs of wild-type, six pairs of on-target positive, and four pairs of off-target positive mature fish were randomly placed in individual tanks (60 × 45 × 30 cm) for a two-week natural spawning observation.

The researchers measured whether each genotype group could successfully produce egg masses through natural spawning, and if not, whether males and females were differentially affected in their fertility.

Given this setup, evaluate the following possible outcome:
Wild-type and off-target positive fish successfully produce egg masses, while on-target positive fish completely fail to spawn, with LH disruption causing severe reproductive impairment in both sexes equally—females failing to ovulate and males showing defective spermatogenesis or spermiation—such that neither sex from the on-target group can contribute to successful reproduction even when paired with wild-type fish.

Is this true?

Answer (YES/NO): NO